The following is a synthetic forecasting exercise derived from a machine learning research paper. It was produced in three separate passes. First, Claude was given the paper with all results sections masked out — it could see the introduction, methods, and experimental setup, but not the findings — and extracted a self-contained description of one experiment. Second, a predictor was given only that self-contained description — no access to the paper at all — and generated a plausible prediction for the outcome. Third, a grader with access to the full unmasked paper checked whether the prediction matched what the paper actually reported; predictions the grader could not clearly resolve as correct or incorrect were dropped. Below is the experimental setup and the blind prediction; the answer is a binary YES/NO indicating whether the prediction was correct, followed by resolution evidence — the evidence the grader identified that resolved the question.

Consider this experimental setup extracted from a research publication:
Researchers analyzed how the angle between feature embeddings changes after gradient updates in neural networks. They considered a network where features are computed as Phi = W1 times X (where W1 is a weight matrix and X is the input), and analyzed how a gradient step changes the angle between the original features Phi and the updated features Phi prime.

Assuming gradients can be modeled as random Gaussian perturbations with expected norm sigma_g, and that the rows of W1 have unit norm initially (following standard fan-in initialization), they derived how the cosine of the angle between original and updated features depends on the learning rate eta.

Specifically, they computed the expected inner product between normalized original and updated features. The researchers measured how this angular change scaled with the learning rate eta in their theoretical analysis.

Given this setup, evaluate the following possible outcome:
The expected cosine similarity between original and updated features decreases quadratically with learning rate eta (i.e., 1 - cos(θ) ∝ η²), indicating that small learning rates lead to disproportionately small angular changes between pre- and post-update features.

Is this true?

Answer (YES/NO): YES